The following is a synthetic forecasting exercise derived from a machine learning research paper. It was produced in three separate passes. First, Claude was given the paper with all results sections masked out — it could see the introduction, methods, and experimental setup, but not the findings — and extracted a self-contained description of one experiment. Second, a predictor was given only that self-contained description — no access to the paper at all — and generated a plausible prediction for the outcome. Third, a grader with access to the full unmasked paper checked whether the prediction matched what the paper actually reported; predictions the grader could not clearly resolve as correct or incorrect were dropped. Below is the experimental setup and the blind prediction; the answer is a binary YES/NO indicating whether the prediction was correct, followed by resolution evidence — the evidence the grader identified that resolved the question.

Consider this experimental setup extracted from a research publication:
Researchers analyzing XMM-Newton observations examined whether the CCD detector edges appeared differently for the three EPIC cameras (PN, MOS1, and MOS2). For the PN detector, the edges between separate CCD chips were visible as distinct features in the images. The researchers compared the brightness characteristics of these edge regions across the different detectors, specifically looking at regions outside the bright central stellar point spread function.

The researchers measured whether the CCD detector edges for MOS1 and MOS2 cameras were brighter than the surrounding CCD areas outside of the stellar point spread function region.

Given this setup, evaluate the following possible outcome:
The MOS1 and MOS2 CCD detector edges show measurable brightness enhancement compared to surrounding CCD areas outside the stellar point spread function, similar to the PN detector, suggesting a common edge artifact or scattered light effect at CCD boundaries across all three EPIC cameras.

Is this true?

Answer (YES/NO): NO